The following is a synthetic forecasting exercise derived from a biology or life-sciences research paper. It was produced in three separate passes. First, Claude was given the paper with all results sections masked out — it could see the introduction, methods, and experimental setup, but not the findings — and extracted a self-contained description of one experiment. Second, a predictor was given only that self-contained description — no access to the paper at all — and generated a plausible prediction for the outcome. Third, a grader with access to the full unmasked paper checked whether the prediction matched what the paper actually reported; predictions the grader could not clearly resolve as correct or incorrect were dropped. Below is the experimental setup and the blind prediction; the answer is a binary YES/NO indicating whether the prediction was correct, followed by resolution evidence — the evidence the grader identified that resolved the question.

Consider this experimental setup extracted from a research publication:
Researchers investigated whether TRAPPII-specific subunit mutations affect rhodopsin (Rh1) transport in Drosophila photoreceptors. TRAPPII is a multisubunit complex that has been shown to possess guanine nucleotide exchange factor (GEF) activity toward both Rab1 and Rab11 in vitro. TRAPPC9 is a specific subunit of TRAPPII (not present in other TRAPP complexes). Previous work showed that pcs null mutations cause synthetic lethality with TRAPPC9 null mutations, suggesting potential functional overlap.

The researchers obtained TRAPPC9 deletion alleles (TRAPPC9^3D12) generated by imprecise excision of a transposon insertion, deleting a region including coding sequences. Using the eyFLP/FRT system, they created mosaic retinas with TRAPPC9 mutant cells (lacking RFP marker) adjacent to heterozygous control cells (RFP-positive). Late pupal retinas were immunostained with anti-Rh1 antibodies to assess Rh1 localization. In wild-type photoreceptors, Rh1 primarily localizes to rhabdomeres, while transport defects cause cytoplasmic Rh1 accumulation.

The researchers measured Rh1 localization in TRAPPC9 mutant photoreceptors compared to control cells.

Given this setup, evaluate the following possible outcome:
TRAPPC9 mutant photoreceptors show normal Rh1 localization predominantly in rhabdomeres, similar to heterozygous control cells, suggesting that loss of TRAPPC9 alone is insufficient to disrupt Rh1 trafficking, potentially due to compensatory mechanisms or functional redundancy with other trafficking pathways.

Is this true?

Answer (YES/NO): YES